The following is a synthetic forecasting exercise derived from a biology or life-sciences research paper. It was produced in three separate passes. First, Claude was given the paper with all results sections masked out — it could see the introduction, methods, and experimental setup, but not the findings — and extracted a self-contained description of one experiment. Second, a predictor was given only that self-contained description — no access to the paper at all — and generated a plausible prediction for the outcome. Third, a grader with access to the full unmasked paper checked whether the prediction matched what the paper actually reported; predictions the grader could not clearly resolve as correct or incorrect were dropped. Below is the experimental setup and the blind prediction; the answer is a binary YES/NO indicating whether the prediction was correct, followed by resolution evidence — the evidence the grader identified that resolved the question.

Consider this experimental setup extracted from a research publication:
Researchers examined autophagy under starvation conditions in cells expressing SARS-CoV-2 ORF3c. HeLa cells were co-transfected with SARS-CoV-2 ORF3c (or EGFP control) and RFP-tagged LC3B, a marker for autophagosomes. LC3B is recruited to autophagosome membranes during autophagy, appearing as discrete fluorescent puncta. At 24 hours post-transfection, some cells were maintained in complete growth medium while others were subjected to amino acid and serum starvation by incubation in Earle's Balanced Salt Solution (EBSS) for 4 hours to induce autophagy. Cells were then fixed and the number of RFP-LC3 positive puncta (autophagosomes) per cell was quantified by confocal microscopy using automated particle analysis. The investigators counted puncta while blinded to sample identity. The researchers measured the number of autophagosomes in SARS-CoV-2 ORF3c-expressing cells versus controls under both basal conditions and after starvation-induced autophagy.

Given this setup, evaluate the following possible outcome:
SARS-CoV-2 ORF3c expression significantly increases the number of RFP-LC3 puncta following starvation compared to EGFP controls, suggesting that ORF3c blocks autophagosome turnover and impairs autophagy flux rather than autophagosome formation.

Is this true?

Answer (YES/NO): YES